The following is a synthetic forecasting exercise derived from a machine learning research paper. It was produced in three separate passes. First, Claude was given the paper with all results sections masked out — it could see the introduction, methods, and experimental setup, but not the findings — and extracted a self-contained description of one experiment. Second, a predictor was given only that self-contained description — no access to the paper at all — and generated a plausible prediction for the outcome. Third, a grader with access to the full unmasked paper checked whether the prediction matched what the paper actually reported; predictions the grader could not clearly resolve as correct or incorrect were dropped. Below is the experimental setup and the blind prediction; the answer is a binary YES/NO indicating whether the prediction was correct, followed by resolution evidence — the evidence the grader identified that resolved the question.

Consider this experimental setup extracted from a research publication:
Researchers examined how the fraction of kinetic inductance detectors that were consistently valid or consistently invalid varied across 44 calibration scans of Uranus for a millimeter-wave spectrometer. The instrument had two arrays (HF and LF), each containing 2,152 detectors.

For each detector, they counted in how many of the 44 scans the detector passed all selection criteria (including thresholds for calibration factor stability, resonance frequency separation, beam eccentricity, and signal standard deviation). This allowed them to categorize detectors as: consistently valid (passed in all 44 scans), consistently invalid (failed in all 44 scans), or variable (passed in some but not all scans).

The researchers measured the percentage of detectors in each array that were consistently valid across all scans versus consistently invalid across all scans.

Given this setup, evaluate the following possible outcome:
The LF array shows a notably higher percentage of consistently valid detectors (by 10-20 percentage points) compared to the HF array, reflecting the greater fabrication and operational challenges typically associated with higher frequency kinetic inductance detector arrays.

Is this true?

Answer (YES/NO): NO